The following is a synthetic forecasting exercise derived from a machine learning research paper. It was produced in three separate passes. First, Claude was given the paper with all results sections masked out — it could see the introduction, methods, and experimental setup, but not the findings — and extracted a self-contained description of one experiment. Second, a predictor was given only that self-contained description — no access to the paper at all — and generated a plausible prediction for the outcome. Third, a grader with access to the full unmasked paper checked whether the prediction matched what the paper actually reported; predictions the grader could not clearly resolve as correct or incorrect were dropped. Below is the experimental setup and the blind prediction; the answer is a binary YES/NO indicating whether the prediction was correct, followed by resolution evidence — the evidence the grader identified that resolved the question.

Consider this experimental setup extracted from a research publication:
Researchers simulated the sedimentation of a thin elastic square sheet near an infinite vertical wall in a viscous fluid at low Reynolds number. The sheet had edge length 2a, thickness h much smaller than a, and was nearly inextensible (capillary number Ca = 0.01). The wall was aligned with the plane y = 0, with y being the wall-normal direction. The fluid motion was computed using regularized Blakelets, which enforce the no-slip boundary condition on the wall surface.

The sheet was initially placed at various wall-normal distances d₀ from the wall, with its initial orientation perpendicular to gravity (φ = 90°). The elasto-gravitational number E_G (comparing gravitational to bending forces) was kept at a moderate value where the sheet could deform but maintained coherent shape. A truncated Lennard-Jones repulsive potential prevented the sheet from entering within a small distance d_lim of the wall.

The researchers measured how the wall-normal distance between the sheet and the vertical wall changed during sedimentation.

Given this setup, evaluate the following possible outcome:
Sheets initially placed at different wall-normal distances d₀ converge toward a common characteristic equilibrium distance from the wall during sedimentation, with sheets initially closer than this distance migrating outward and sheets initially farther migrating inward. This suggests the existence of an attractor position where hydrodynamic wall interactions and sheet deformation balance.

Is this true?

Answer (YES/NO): NO